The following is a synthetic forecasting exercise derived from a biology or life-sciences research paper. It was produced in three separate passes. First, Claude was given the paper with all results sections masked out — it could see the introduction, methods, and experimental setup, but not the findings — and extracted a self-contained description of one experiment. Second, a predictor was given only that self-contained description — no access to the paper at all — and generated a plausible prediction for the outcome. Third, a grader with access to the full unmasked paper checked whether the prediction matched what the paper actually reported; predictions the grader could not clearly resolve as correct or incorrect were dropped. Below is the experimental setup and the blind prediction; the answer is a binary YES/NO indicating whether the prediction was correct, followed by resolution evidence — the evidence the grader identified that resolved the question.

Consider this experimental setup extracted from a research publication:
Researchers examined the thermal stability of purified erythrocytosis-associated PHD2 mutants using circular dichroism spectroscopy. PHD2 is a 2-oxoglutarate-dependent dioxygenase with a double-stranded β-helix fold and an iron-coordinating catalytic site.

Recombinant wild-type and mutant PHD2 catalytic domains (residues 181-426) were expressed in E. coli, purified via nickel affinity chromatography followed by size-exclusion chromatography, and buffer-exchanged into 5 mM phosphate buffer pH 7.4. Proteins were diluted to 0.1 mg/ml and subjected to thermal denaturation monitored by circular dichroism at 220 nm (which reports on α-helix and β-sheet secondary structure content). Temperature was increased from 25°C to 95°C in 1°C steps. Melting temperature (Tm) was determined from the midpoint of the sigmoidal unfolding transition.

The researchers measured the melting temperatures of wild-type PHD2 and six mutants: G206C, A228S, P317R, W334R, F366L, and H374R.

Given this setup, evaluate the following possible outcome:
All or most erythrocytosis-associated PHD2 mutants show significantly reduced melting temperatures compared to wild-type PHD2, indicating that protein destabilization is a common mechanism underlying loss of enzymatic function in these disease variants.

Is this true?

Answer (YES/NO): NO